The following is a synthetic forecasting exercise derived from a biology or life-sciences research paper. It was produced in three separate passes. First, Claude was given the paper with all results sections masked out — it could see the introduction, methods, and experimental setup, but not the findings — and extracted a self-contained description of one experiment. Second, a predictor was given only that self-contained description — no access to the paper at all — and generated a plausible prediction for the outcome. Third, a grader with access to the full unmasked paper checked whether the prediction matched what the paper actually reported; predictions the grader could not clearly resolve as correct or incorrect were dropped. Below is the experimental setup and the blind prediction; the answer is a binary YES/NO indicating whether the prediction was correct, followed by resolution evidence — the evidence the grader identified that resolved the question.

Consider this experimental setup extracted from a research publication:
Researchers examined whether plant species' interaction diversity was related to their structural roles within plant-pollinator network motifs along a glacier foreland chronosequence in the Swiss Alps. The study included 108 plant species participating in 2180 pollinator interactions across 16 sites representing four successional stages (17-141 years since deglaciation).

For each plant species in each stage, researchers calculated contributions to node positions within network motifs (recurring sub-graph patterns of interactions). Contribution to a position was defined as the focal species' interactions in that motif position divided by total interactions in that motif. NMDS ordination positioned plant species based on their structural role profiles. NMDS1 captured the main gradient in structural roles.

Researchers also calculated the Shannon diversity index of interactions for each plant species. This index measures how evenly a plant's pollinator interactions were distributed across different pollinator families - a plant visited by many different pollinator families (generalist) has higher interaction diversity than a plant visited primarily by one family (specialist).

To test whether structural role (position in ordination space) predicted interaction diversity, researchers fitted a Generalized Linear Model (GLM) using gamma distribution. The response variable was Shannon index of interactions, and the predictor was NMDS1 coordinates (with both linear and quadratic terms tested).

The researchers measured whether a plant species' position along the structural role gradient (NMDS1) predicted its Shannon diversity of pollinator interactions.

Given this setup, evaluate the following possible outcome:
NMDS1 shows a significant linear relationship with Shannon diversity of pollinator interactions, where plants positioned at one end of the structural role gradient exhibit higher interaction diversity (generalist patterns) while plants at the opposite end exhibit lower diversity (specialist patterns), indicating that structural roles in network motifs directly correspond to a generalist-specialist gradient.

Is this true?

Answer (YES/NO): YES